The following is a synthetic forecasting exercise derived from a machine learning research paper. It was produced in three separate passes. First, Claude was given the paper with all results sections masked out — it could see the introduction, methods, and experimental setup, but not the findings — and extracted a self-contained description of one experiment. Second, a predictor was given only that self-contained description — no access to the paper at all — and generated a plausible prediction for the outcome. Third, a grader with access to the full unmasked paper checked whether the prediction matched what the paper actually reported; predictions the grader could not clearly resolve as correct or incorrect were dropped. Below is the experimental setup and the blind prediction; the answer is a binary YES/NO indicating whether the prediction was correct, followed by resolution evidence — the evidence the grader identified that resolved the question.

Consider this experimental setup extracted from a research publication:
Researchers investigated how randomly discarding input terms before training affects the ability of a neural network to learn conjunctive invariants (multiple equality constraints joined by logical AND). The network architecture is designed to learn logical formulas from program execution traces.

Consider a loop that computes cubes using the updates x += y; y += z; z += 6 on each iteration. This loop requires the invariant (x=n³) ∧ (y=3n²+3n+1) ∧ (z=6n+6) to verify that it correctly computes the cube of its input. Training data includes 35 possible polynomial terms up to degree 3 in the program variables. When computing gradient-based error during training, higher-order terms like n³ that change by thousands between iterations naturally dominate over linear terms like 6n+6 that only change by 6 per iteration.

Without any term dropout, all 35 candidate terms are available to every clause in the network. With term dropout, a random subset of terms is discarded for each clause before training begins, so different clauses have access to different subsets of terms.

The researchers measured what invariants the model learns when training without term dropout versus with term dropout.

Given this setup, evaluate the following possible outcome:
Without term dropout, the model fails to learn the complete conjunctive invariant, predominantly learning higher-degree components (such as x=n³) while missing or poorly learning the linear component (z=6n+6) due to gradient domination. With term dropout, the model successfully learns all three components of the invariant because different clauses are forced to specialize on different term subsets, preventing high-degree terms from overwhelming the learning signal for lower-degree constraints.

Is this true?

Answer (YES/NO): NO